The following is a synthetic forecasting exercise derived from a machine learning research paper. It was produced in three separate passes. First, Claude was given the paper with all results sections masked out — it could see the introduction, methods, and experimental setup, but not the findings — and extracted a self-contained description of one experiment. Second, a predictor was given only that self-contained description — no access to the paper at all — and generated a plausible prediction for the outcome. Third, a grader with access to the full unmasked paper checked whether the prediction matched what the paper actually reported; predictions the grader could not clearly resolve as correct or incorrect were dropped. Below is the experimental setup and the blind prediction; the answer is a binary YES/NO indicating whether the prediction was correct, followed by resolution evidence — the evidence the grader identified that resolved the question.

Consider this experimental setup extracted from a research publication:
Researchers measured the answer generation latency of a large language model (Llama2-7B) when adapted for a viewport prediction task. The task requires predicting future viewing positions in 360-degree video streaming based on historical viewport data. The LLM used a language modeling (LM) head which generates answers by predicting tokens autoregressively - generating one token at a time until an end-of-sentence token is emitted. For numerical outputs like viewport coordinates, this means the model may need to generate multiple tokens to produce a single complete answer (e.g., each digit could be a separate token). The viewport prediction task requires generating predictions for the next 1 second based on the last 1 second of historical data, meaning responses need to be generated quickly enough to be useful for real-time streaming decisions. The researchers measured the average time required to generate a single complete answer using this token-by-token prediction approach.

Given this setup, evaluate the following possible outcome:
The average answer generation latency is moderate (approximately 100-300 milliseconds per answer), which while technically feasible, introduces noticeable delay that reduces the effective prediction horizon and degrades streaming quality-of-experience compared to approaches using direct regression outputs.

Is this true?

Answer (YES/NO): NO